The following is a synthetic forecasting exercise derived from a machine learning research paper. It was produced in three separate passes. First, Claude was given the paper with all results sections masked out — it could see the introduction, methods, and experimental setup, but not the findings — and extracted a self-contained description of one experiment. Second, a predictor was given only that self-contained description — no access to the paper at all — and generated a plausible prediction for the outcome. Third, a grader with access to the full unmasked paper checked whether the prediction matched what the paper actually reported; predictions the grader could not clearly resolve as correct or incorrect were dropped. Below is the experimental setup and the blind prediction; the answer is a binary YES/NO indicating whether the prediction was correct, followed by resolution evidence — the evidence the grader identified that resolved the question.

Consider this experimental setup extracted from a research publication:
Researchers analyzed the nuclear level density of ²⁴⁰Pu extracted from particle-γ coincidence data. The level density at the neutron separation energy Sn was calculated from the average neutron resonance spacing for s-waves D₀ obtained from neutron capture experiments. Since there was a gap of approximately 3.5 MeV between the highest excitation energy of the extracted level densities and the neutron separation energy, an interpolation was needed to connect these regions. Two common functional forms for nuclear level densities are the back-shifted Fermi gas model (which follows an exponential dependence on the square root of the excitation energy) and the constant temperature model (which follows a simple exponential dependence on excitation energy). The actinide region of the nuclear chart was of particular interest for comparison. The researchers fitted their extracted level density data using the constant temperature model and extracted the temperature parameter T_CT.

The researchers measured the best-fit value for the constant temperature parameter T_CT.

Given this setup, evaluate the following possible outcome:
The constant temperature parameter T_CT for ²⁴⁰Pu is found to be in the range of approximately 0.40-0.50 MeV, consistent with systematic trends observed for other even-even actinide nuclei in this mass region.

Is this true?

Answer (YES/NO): YES